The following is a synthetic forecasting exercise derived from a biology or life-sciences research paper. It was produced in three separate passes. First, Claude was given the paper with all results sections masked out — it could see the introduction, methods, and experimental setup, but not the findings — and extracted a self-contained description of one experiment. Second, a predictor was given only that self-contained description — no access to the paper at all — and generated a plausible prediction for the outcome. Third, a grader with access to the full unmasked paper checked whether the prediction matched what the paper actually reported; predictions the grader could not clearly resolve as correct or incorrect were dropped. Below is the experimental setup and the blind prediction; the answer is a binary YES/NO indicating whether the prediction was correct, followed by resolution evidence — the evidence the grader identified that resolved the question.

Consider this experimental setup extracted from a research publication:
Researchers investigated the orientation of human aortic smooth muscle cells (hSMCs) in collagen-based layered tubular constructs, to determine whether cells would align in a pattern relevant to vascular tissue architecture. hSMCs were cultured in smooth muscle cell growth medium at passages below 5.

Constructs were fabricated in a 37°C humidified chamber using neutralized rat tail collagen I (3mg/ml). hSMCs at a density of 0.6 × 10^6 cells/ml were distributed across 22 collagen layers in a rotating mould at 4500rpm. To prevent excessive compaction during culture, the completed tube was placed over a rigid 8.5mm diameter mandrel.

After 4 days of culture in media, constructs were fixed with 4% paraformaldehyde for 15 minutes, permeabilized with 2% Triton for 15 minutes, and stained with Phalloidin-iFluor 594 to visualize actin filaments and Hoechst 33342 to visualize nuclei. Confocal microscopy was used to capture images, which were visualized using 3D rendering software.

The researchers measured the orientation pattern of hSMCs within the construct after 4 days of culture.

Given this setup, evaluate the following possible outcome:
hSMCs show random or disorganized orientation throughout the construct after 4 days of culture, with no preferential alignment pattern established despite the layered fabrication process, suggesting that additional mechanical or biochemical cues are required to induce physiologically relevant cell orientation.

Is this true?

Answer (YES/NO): NO